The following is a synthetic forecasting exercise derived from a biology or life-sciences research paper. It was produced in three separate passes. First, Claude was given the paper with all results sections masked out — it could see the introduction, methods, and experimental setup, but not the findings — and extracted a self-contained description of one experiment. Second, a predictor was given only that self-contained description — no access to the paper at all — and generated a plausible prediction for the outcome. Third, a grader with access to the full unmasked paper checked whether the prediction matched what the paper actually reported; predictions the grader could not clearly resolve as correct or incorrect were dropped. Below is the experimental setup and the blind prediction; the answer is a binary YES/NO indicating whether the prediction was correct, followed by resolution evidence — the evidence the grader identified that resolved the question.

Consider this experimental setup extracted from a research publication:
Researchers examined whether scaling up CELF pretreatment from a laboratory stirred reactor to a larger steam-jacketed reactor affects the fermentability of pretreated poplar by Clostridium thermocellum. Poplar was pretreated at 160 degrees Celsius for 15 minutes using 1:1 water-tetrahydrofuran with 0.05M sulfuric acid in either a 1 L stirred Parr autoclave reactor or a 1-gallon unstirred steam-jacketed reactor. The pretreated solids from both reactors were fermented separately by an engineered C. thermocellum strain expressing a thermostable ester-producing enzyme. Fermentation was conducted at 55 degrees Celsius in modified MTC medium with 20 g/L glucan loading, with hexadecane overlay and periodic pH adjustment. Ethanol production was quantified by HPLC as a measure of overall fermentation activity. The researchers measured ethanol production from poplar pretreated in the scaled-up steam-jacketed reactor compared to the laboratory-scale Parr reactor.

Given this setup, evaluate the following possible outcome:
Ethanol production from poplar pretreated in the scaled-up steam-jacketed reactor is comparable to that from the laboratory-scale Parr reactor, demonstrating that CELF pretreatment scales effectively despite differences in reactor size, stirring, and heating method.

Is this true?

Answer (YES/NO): NO